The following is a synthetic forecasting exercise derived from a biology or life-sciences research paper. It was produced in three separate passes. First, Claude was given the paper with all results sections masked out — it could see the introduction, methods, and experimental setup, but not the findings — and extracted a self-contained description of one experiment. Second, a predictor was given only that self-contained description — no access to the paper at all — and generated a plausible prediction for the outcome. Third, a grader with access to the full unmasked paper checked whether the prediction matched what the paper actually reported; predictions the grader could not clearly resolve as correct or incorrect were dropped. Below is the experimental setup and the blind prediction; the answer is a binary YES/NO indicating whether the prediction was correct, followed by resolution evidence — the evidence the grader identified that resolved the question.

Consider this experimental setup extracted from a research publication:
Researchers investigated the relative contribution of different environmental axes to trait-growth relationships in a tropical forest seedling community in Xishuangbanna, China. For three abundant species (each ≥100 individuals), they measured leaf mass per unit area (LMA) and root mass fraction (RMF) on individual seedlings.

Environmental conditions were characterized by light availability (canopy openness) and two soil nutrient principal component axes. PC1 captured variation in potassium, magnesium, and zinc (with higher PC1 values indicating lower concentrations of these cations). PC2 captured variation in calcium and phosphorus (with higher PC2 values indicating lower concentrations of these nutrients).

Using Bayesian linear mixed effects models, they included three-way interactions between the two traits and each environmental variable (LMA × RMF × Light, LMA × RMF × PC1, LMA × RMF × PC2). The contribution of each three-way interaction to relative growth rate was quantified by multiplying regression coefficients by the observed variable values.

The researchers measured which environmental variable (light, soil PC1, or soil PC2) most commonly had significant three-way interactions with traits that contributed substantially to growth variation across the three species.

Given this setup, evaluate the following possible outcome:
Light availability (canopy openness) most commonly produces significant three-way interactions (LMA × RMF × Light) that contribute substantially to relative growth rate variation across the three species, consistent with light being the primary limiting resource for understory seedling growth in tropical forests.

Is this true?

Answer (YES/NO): NO